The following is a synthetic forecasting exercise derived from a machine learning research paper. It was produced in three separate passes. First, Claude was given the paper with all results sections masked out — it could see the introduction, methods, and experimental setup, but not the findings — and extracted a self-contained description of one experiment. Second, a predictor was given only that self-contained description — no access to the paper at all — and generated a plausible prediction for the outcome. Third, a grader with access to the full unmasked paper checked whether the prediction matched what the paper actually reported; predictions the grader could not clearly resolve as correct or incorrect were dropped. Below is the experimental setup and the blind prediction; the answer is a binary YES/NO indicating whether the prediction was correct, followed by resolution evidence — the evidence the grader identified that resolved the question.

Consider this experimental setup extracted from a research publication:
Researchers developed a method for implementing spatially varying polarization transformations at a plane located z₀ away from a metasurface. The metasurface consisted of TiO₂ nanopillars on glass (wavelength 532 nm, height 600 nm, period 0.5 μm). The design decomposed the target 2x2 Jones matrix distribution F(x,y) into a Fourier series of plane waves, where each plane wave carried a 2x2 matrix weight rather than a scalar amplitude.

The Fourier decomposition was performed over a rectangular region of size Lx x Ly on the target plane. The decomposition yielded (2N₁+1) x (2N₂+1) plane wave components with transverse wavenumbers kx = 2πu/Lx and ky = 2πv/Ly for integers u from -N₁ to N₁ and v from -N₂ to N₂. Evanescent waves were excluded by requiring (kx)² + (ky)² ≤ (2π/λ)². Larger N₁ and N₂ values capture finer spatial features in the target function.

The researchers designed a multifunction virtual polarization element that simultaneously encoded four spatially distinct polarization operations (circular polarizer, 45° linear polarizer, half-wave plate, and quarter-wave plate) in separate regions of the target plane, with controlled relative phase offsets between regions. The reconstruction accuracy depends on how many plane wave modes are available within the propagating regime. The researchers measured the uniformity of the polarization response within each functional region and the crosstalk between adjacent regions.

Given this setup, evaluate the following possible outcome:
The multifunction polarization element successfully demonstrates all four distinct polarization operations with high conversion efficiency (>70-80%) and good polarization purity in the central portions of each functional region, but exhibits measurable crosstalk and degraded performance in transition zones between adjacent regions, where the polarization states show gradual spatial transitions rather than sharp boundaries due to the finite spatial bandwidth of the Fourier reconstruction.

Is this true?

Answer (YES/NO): NO